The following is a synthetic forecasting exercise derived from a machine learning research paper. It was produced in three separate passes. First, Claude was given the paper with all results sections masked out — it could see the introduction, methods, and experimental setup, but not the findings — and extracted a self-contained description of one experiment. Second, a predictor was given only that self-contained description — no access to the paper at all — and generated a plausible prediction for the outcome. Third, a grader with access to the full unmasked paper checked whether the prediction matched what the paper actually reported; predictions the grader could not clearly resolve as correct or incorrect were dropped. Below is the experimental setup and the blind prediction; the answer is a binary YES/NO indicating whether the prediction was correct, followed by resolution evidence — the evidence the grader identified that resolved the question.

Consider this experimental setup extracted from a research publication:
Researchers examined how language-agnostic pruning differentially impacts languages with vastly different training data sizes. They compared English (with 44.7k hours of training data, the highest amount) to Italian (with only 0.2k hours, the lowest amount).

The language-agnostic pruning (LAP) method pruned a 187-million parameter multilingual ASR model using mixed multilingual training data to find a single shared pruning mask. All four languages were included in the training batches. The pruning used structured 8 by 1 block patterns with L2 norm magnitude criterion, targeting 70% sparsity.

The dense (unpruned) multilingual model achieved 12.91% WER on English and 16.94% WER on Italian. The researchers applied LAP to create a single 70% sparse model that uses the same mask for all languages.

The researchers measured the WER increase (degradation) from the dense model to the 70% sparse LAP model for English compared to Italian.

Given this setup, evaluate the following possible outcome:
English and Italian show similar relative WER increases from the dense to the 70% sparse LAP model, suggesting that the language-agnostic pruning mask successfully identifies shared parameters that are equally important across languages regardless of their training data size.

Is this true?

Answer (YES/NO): NO